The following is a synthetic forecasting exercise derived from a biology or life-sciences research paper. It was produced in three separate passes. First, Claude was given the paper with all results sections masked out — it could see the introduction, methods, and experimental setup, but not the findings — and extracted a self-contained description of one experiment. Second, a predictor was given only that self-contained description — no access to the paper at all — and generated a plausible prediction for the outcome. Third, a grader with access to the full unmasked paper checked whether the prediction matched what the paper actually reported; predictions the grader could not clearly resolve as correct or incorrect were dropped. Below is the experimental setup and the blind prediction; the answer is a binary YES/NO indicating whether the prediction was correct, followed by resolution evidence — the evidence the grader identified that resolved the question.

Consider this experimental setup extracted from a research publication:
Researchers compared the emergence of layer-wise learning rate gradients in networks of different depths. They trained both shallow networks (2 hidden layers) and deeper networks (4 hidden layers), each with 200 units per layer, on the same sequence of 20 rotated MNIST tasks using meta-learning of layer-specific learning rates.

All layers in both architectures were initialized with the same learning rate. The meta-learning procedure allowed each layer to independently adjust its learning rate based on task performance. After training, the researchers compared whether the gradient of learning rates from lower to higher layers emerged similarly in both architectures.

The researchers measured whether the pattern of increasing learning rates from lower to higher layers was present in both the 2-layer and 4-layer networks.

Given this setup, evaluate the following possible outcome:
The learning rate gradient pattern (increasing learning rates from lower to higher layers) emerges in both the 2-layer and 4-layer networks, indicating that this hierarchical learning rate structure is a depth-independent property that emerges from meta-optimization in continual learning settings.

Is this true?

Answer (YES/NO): YES